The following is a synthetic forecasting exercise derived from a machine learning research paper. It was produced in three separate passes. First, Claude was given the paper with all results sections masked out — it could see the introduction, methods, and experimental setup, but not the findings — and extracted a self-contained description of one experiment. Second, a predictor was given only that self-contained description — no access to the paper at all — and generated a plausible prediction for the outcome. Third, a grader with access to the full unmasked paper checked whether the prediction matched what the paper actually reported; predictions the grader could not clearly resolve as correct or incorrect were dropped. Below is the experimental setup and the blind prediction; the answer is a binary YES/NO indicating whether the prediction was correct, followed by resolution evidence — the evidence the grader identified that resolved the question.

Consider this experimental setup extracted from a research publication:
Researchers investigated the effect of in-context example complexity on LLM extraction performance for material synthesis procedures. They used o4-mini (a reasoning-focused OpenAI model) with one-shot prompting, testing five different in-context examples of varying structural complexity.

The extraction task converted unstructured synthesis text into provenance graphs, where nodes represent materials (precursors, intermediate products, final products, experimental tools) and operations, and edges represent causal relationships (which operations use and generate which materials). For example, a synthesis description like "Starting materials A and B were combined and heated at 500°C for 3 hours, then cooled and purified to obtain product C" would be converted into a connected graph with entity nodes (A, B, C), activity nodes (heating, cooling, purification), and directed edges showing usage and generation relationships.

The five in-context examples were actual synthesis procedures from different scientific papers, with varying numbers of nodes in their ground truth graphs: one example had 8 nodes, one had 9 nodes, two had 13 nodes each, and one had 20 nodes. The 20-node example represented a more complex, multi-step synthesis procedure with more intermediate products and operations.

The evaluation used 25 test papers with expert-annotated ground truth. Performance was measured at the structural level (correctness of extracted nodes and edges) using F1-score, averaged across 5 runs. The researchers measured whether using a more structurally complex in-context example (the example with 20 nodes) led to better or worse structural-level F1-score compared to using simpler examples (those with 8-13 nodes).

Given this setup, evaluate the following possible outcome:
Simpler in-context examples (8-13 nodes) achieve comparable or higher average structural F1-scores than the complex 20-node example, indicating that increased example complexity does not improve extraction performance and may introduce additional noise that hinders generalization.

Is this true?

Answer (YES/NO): NO